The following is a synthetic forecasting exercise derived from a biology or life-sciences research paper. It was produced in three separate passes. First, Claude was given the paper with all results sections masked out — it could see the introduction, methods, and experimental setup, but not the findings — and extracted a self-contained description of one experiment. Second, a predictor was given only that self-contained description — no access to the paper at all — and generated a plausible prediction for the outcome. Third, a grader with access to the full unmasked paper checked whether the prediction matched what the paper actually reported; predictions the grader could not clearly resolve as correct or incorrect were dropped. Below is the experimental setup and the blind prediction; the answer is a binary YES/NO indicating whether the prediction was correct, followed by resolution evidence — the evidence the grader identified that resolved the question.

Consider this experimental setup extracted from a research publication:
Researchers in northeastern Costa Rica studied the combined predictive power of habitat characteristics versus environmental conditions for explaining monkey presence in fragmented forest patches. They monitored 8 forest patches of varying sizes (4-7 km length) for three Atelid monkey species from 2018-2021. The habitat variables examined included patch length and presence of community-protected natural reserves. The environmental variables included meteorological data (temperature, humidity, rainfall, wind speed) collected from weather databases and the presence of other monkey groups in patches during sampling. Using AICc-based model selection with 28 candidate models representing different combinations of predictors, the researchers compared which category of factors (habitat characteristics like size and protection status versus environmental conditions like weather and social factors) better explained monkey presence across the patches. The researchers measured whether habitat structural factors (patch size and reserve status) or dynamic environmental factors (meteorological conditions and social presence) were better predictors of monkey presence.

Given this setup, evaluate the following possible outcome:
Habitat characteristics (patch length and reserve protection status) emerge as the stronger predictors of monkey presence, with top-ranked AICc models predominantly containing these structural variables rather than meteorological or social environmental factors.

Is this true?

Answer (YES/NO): NO